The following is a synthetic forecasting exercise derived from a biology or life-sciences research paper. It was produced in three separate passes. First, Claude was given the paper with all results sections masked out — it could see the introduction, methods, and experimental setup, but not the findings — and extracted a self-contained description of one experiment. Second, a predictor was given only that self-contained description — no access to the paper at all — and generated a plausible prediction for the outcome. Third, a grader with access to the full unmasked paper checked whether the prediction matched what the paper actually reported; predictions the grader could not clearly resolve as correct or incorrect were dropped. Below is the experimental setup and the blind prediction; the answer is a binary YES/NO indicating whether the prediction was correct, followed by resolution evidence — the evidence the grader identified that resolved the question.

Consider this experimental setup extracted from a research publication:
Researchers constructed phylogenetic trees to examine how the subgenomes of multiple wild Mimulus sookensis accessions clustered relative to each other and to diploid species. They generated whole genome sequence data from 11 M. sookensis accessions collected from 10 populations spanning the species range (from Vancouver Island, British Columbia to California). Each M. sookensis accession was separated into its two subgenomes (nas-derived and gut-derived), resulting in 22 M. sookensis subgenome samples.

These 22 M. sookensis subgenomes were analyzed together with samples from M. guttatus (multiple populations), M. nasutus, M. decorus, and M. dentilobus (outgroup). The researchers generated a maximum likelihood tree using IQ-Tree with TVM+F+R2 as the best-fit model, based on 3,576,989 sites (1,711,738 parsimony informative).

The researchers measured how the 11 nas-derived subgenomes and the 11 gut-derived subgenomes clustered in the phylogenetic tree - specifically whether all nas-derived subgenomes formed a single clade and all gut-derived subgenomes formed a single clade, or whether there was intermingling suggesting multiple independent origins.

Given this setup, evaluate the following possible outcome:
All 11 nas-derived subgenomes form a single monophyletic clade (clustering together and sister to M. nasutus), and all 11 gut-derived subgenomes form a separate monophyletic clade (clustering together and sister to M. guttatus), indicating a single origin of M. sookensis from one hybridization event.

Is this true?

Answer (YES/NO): NO